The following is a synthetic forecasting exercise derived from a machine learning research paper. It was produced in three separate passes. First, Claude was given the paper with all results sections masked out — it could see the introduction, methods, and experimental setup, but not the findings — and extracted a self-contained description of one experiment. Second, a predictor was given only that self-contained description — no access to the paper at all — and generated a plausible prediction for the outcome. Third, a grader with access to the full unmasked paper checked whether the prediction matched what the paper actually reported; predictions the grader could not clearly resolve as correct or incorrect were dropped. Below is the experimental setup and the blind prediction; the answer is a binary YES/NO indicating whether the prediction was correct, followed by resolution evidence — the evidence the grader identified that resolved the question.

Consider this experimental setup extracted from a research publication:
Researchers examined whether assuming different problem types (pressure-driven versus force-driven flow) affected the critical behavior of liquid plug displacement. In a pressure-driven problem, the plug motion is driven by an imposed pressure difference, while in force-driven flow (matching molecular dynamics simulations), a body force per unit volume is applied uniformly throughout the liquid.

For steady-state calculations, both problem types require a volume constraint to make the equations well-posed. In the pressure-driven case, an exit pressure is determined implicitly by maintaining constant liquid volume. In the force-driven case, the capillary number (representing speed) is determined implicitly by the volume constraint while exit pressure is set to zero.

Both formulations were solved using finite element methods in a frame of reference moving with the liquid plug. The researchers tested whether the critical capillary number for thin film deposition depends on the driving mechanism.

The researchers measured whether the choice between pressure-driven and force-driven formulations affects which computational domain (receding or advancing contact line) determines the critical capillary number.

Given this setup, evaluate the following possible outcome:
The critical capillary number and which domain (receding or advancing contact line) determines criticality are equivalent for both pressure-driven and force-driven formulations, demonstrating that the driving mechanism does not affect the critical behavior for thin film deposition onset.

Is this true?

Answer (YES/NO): YES